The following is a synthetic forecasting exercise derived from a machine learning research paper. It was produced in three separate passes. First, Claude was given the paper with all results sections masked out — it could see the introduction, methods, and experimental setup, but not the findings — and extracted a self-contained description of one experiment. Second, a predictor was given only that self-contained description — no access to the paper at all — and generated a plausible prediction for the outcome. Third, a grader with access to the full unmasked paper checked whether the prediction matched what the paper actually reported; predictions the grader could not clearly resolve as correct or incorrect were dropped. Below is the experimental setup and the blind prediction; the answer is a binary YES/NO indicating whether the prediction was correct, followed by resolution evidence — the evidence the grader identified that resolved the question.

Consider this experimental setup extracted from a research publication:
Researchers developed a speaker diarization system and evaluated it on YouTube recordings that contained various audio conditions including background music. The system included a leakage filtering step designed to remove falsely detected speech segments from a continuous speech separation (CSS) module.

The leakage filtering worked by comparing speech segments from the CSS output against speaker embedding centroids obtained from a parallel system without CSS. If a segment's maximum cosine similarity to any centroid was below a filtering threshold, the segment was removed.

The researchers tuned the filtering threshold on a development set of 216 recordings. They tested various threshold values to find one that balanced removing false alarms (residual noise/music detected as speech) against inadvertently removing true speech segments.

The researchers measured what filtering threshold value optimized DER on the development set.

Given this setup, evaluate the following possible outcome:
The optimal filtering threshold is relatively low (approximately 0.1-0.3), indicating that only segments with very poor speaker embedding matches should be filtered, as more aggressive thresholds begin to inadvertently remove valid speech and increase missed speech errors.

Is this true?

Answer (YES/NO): YES